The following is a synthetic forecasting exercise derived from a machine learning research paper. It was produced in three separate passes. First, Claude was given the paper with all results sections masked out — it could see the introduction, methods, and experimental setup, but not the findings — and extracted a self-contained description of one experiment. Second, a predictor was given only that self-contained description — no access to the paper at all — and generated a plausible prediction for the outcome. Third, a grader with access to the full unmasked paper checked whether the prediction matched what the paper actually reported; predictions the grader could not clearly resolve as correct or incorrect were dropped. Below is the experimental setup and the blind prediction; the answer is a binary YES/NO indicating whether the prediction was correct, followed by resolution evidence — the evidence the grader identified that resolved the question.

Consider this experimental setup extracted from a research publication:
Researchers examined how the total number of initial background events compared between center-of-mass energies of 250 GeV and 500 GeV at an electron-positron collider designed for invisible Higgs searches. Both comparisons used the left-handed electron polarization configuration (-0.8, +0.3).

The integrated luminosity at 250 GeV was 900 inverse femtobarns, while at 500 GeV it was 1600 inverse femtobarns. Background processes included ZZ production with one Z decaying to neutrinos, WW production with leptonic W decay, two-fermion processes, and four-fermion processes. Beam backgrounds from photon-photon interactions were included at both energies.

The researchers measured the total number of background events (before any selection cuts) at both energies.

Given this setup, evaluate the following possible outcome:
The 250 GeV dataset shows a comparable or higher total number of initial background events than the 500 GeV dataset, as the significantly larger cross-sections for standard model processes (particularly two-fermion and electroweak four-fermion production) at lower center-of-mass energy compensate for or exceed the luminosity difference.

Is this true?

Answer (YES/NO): YES